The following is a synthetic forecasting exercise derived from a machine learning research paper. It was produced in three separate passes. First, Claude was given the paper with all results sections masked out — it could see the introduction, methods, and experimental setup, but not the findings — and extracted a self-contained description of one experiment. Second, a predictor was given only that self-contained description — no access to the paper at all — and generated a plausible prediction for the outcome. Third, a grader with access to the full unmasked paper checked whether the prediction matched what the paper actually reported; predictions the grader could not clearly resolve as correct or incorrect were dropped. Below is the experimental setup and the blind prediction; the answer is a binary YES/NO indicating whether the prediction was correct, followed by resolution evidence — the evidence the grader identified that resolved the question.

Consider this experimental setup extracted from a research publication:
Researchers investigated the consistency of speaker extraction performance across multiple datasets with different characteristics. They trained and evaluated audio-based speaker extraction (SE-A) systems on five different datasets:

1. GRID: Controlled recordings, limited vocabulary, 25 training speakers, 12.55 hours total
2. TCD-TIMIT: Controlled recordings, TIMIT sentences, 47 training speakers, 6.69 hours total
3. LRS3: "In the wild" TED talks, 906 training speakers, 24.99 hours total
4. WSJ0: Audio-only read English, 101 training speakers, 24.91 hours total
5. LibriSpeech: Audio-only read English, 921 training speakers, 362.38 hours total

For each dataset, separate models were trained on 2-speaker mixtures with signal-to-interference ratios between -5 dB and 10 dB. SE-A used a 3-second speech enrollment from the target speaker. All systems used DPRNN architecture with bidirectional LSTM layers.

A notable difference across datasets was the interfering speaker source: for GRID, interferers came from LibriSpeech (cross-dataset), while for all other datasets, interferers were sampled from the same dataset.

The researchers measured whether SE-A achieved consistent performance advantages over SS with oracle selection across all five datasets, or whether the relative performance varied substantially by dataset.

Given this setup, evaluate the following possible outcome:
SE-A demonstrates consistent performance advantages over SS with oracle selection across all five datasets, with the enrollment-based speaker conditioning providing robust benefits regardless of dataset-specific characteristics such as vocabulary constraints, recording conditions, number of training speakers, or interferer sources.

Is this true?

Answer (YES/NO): NO